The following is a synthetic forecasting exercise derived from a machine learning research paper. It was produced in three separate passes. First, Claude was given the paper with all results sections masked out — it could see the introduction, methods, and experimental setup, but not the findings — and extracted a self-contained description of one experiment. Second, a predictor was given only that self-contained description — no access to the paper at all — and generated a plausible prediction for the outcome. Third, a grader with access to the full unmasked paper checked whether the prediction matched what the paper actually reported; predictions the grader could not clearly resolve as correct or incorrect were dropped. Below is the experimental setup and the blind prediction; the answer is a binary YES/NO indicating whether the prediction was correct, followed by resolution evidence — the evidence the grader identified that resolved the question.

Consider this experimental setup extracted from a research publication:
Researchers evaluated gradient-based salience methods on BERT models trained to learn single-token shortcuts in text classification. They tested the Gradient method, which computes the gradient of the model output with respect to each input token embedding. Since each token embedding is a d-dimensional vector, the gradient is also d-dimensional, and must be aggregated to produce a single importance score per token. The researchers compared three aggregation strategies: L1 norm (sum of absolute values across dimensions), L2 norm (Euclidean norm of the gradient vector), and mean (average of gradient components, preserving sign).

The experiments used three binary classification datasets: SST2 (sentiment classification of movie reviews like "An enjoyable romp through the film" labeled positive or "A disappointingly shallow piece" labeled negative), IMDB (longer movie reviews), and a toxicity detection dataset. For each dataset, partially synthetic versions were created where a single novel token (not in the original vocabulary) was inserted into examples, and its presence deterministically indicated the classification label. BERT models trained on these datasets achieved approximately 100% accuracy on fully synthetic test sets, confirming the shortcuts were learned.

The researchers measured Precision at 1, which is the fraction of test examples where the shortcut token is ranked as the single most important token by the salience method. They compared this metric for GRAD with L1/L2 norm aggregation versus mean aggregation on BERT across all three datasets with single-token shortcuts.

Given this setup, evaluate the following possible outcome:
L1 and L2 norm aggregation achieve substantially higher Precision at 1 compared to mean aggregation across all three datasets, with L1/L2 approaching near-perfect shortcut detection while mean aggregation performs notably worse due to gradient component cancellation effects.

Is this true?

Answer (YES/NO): YES